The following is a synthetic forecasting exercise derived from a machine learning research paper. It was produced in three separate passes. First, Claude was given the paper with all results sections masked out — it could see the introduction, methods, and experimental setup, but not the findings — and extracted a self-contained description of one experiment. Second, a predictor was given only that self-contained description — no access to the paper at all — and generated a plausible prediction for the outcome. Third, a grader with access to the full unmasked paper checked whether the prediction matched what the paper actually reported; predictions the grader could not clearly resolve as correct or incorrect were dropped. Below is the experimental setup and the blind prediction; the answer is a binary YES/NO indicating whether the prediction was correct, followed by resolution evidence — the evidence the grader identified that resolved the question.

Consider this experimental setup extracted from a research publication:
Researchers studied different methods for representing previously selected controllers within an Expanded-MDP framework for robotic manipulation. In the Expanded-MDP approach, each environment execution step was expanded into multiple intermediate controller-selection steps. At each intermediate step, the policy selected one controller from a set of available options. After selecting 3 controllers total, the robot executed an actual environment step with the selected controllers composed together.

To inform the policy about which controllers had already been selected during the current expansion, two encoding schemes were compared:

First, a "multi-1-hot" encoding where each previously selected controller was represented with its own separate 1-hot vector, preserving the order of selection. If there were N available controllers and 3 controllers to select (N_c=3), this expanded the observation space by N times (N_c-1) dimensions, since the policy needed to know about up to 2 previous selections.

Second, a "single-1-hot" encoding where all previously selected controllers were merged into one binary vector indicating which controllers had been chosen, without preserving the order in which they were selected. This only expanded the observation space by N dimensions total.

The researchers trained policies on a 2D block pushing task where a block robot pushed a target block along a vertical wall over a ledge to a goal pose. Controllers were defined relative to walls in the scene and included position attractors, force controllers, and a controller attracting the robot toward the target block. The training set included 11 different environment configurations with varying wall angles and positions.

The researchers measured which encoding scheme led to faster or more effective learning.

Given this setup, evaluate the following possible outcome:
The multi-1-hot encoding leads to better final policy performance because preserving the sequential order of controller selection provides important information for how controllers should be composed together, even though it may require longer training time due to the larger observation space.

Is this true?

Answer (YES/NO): YES